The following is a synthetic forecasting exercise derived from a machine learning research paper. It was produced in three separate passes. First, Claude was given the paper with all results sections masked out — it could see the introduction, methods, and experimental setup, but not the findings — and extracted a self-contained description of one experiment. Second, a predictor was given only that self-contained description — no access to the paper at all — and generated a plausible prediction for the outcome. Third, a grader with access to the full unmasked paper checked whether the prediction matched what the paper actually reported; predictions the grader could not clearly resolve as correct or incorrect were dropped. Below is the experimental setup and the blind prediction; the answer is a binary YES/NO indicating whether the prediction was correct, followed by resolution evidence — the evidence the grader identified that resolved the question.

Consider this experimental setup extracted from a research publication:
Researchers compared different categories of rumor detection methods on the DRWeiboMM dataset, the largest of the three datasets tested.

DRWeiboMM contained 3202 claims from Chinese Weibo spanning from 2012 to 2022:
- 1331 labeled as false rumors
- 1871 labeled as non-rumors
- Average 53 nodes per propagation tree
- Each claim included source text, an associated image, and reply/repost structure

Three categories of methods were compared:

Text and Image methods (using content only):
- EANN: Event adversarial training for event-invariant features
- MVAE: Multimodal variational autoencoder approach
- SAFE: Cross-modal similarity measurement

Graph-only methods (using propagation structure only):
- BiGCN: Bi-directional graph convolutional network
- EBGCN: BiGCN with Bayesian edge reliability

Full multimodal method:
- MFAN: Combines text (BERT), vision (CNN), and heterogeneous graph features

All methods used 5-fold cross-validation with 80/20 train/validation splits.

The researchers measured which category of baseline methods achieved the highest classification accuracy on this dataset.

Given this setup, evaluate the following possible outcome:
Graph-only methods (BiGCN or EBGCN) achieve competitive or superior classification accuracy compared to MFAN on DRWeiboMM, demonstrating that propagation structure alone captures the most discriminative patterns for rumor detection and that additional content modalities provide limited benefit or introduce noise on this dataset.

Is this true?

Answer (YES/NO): NO